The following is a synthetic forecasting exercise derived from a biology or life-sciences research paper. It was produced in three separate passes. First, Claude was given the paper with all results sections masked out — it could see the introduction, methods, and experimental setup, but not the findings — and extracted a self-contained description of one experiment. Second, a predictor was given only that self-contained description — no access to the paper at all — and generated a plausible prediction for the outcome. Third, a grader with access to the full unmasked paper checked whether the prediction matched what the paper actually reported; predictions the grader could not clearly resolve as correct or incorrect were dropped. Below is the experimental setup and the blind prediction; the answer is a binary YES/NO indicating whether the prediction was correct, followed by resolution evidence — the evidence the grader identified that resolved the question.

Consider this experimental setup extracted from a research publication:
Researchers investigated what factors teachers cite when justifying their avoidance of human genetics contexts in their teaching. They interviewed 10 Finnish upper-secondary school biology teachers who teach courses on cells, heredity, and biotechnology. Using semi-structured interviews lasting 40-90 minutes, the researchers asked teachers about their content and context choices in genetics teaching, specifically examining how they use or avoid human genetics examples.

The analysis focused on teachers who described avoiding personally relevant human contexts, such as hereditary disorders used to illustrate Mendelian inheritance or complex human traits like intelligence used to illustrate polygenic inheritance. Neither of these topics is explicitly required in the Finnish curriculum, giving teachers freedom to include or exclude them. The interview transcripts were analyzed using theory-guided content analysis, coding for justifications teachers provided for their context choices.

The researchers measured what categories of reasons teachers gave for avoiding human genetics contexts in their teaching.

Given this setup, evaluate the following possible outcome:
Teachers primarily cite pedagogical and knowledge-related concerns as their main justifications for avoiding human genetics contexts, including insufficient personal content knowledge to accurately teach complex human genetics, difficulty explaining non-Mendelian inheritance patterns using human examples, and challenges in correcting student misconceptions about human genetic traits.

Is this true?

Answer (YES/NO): YES